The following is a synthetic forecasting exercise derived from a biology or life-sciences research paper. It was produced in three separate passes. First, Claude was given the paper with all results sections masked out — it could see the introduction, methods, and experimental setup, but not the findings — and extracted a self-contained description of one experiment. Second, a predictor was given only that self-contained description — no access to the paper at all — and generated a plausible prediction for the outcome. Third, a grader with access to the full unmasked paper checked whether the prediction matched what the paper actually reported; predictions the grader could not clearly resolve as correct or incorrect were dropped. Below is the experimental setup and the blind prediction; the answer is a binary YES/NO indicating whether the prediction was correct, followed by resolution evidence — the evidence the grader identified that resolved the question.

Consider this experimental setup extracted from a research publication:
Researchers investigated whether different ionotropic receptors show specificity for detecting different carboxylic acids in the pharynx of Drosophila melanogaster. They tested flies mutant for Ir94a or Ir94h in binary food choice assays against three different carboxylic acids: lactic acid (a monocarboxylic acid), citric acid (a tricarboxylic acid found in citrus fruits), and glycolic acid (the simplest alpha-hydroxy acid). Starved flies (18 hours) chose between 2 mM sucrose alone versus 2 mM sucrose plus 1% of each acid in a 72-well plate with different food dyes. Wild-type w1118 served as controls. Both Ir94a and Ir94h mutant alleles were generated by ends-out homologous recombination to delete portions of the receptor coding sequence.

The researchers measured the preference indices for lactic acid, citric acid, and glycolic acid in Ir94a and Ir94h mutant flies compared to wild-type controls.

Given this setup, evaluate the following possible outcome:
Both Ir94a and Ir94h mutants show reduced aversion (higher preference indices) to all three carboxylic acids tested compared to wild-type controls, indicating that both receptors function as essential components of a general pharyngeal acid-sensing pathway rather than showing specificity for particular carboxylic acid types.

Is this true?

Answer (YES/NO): NO